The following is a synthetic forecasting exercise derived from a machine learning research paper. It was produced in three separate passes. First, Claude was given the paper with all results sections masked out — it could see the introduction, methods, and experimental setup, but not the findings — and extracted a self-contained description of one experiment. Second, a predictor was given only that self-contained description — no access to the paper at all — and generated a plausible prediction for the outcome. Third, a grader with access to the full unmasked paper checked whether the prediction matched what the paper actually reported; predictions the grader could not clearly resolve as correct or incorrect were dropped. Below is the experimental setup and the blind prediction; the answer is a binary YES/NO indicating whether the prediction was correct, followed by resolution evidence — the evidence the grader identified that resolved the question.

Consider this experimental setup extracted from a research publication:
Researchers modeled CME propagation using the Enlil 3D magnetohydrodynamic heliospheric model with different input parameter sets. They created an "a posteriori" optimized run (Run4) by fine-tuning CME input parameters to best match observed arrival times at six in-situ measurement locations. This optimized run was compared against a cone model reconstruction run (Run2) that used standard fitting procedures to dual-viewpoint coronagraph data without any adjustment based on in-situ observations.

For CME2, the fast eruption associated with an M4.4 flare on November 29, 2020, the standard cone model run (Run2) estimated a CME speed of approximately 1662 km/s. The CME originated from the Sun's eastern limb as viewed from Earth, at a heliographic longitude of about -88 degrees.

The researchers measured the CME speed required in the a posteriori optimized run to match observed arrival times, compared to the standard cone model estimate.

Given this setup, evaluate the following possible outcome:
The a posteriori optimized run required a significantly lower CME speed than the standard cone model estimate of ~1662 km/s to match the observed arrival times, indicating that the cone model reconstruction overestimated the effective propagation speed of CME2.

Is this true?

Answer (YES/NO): NO